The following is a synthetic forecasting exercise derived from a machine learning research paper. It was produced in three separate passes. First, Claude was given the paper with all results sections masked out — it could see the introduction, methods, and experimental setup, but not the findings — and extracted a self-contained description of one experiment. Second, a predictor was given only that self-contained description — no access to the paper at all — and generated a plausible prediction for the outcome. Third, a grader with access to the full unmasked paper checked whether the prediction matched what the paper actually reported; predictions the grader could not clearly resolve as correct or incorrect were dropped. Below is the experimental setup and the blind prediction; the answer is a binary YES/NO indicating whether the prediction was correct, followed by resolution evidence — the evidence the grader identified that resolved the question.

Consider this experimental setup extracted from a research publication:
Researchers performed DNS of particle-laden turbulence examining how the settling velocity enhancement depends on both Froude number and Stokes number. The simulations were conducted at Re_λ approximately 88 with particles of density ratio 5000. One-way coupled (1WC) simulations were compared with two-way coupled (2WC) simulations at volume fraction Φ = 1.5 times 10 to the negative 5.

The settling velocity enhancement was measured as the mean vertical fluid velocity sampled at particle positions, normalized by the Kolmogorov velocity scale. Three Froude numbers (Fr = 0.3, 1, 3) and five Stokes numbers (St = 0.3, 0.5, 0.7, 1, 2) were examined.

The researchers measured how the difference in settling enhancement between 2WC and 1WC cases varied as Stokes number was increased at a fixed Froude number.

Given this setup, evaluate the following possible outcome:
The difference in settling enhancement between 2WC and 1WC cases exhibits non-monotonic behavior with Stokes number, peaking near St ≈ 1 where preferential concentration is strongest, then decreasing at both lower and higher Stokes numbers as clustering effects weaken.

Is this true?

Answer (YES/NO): NO